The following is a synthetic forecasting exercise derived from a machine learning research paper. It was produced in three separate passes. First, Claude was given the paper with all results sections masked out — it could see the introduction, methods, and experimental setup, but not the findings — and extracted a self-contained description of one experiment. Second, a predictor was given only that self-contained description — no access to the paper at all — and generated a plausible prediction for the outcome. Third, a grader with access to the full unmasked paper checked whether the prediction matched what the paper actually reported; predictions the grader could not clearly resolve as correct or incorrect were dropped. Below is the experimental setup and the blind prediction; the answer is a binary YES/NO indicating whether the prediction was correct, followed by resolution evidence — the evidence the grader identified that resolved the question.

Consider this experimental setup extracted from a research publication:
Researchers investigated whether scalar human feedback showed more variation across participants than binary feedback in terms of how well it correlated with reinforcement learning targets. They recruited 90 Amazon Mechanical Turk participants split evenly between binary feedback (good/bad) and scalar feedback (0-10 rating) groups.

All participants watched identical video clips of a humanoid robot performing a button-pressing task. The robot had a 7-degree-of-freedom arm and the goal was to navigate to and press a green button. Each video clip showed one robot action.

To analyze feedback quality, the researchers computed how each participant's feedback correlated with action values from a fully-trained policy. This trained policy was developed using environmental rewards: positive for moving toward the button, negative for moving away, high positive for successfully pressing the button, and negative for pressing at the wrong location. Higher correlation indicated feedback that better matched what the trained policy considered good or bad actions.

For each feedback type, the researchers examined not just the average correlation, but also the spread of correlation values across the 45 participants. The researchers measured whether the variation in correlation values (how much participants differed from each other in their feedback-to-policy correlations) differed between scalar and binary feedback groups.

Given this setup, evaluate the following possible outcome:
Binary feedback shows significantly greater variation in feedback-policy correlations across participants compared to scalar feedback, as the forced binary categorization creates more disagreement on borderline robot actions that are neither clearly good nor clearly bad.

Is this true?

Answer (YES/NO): NO